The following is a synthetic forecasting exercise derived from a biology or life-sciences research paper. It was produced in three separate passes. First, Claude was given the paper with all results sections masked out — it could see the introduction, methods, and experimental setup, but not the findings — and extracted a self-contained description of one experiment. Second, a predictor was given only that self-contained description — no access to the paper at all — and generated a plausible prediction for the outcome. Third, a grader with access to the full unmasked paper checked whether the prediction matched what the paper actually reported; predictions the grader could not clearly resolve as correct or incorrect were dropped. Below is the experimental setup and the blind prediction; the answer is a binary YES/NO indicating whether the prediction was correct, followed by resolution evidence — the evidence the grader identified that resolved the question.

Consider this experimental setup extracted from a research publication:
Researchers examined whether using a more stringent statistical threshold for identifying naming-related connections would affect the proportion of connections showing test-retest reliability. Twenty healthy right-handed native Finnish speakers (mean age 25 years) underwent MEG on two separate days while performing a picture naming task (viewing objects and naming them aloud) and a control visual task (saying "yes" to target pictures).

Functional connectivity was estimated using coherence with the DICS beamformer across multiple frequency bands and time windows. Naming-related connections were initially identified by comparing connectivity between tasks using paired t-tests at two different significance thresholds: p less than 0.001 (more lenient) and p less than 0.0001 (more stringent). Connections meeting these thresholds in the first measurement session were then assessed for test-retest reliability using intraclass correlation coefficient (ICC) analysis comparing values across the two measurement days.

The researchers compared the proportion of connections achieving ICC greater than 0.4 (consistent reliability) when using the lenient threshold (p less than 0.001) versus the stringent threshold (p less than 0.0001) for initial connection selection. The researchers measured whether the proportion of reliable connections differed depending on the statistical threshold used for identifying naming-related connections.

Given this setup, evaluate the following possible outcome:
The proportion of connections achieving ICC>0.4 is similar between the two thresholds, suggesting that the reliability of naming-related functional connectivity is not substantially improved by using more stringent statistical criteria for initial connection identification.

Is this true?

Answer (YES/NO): NO